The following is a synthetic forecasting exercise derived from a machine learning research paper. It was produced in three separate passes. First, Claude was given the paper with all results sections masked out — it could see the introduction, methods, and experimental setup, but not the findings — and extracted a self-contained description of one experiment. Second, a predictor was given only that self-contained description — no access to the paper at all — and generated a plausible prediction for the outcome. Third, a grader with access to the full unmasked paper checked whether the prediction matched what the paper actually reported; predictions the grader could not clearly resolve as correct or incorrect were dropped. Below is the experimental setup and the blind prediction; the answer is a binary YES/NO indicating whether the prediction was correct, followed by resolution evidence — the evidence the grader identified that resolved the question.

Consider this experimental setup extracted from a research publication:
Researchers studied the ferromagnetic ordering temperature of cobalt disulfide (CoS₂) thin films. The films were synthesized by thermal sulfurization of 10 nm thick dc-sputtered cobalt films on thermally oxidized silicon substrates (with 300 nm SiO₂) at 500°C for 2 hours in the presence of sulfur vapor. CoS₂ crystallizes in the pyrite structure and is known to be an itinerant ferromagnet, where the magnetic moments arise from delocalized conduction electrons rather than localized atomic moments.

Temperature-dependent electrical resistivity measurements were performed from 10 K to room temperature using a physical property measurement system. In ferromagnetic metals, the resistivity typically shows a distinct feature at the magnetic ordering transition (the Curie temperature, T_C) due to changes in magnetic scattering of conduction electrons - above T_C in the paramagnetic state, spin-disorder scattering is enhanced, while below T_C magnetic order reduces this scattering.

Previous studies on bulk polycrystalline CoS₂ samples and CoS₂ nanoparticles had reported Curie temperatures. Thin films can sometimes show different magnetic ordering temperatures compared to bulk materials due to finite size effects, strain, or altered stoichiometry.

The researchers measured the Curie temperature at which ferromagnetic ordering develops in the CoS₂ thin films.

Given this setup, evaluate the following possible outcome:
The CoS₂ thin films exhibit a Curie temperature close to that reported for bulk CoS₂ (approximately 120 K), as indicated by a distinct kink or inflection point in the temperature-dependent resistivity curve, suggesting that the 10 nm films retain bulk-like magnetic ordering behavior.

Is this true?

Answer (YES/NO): YES